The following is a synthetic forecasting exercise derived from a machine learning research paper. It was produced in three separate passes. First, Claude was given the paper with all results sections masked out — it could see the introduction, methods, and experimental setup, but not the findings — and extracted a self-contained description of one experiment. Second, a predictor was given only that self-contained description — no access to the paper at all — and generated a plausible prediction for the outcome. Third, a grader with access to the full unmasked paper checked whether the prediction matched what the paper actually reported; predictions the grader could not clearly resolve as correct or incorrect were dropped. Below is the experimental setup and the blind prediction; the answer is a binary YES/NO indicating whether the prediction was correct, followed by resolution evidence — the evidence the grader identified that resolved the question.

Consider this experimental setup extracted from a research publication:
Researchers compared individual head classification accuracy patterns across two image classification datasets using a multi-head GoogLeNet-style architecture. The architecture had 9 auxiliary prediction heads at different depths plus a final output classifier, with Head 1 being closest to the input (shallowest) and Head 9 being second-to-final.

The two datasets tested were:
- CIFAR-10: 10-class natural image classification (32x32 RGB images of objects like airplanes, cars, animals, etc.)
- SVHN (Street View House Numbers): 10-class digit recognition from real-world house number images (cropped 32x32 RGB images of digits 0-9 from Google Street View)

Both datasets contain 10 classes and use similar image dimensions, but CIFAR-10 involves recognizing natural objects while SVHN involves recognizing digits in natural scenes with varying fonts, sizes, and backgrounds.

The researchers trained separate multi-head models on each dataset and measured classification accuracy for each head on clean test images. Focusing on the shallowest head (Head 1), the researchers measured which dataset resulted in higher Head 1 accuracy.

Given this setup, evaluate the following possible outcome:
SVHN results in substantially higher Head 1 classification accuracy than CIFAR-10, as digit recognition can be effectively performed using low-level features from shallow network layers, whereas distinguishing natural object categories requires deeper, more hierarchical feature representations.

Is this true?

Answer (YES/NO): NO